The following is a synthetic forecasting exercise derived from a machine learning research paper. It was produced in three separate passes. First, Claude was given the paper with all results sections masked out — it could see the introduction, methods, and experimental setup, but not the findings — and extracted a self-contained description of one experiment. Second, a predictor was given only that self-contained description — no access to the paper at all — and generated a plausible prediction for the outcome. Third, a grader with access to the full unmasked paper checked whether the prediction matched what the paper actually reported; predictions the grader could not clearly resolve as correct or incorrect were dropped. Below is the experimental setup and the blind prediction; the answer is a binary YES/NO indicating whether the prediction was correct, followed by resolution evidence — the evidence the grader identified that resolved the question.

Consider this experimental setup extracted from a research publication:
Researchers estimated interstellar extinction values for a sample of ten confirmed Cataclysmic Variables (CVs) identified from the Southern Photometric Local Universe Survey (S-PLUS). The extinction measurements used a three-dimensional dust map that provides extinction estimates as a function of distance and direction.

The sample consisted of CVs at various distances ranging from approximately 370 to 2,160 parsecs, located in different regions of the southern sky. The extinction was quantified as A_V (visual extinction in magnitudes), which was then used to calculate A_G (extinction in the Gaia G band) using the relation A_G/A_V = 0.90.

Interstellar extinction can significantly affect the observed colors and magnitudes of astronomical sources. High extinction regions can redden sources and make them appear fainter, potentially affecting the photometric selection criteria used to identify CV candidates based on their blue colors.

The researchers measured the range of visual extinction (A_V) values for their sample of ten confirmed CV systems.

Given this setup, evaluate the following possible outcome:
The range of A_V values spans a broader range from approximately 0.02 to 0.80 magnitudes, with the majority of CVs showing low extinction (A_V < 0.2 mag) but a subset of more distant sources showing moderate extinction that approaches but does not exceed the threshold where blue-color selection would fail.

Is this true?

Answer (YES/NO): NO